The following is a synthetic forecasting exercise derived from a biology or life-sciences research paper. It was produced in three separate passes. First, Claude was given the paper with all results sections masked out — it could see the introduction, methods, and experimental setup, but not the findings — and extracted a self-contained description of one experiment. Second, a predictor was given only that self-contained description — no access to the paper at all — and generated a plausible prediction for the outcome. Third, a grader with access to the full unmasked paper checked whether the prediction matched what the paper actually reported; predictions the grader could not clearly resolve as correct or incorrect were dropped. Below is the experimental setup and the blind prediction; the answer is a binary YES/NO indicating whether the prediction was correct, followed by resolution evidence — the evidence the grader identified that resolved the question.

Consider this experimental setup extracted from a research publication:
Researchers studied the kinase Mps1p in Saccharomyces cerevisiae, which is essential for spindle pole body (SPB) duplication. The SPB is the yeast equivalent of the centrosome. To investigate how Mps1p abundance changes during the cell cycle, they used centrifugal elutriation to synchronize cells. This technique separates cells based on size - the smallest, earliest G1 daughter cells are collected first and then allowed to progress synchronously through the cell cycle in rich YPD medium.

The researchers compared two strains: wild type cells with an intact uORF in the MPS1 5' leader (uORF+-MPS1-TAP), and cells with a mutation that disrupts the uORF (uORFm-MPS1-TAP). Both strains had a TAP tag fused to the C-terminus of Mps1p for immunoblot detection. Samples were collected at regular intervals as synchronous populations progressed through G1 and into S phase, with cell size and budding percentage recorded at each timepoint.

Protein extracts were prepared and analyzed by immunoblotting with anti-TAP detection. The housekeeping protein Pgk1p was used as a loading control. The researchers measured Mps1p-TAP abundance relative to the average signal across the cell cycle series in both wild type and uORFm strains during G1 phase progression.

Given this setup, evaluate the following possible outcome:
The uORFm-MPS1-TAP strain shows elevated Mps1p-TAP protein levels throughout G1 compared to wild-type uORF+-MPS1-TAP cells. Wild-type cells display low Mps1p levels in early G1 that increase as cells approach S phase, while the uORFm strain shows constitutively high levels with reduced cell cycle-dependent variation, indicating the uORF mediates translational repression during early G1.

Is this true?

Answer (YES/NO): NO